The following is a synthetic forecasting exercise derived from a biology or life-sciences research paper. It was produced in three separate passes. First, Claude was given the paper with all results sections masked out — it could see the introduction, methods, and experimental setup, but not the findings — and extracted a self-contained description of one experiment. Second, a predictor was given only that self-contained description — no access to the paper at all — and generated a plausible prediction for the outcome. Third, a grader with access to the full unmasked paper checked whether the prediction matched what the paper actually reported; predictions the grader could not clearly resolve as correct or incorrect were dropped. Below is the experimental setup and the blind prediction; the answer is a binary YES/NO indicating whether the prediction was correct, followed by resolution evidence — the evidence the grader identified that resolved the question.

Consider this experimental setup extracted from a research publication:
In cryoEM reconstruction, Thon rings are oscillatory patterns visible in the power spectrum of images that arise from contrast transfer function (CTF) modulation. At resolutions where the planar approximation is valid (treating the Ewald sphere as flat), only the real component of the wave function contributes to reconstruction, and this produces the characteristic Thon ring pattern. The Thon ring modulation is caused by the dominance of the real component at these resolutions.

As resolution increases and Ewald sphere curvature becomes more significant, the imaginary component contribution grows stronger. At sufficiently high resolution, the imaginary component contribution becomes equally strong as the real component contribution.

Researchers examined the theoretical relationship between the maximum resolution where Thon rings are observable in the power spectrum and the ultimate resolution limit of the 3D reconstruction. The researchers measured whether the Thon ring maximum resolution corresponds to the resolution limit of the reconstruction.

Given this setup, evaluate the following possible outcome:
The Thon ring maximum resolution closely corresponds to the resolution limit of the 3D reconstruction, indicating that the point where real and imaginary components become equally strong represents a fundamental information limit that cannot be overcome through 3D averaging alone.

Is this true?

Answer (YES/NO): NO